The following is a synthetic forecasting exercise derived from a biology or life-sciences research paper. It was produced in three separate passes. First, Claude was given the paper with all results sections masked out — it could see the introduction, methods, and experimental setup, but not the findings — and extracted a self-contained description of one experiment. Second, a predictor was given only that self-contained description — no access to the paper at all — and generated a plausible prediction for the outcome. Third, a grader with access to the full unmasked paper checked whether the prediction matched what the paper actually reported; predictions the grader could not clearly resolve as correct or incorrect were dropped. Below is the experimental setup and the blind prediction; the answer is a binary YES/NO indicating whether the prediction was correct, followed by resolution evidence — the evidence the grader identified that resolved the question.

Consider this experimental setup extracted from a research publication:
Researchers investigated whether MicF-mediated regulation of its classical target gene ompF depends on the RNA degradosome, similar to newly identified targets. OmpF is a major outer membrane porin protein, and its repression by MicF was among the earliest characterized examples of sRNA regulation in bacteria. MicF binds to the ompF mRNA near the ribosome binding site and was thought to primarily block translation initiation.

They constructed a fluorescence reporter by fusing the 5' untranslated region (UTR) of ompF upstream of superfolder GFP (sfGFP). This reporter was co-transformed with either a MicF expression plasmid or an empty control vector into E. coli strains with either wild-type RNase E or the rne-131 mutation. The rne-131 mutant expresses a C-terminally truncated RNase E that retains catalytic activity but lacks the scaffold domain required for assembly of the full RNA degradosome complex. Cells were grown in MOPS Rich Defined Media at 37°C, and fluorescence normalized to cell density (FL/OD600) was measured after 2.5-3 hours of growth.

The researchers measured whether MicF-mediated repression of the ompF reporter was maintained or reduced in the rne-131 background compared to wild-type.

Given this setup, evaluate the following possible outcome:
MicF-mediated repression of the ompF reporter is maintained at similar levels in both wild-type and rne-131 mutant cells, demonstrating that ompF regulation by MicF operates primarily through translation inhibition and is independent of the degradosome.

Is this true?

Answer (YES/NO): NO